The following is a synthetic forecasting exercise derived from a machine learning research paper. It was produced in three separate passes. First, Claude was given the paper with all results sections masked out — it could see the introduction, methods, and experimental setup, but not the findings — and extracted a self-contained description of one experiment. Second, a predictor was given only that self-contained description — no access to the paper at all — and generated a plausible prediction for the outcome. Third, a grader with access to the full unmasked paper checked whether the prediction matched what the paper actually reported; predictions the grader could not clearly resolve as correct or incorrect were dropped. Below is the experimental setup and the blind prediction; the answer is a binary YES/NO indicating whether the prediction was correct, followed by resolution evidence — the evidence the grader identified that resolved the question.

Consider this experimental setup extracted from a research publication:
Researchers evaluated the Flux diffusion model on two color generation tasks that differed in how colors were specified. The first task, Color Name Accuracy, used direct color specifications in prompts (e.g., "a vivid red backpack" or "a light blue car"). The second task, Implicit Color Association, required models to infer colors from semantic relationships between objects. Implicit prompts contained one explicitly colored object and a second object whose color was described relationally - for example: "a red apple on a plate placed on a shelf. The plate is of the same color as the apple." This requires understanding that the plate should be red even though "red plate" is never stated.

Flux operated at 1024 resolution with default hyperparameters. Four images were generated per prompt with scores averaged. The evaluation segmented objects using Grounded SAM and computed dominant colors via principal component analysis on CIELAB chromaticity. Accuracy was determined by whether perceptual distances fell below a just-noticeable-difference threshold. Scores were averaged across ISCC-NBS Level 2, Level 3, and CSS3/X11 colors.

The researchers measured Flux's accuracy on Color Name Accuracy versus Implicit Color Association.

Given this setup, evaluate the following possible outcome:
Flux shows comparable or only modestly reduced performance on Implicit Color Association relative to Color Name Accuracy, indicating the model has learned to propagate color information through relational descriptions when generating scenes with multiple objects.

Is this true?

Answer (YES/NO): NO